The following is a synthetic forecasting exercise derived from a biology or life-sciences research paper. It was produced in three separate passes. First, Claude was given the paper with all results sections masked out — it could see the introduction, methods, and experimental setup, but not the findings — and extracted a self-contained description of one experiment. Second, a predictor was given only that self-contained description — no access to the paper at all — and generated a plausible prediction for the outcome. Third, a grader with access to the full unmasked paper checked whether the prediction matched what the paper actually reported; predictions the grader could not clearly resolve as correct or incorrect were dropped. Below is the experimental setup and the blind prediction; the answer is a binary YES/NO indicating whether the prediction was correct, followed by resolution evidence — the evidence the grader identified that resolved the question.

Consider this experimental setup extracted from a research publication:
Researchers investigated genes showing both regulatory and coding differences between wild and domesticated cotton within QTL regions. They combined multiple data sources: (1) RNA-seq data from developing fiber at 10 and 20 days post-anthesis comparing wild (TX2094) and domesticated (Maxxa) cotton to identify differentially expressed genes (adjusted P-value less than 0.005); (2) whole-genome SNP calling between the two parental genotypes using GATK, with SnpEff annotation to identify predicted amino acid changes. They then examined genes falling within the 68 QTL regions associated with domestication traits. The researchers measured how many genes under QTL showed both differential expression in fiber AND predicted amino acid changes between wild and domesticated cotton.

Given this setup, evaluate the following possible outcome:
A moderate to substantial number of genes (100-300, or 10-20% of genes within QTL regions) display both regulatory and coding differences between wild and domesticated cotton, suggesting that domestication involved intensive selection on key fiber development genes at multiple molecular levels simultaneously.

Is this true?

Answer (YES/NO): NO